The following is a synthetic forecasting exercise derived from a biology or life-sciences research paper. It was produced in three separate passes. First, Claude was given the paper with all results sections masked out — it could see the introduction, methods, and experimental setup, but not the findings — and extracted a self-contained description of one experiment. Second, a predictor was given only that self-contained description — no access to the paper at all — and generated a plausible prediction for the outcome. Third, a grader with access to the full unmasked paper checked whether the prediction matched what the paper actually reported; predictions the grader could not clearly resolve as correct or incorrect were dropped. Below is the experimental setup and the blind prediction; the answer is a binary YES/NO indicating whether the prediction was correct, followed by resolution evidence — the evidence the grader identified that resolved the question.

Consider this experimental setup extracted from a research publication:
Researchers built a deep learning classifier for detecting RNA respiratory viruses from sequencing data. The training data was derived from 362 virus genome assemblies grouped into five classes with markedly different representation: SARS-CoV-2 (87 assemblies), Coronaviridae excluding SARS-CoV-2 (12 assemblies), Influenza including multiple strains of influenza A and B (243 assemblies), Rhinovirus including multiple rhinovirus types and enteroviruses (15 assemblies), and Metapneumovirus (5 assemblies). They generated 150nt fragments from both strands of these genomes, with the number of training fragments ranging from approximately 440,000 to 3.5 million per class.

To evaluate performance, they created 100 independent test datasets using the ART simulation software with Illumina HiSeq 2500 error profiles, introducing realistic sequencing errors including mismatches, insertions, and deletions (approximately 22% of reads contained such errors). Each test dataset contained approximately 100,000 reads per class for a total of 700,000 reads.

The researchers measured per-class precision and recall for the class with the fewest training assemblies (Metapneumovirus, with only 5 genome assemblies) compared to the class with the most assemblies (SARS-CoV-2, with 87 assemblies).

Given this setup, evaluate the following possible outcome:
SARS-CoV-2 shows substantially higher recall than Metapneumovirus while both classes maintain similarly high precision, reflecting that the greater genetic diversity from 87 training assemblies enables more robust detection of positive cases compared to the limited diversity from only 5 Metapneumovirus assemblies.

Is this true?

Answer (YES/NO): NO